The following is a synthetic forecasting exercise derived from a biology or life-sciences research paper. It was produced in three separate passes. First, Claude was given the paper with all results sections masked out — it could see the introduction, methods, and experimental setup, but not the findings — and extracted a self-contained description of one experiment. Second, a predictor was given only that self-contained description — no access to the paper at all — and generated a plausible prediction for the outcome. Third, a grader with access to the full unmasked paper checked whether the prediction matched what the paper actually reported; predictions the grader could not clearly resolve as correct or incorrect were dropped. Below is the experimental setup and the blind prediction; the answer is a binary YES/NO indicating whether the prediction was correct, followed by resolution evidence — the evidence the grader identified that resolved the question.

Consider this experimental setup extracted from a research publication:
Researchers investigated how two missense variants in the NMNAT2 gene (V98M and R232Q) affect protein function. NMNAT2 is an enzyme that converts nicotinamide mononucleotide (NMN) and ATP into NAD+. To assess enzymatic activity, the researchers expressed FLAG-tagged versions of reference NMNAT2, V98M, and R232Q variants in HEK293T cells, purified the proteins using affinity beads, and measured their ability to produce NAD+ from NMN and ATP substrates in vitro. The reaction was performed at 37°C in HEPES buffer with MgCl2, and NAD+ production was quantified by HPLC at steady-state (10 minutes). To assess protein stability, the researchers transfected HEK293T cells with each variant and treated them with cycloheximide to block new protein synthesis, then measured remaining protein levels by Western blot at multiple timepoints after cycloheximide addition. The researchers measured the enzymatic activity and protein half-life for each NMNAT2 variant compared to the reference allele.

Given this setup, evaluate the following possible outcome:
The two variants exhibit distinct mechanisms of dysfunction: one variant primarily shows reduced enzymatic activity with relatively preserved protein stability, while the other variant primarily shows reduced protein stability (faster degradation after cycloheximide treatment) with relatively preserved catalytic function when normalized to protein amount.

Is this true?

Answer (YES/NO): NO